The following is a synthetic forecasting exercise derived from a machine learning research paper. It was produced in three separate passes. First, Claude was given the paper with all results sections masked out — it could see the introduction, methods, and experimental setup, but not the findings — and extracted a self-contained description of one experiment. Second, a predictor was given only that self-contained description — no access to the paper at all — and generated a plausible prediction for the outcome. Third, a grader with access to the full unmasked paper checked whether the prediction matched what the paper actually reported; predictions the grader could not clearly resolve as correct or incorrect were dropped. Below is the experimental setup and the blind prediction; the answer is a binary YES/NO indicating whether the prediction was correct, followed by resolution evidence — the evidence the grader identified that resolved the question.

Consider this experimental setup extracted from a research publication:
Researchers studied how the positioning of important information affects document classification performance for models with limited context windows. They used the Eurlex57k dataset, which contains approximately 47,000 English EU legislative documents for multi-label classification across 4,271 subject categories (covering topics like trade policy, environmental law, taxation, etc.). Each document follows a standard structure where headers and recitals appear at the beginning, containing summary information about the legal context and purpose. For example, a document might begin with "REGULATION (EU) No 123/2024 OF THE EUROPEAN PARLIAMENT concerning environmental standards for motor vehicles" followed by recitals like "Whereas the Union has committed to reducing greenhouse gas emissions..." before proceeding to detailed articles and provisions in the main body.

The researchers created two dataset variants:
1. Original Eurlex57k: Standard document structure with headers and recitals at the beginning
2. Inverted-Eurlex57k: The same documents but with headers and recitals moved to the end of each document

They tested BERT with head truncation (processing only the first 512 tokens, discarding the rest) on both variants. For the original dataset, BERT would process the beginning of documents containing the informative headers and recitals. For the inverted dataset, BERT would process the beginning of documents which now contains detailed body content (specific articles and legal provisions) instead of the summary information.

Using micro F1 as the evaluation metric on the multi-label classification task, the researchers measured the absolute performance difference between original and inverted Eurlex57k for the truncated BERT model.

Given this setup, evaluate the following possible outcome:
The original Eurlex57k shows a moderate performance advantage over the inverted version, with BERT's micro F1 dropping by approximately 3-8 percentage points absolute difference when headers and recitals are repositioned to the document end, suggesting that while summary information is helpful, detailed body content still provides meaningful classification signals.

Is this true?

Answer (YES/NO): NO